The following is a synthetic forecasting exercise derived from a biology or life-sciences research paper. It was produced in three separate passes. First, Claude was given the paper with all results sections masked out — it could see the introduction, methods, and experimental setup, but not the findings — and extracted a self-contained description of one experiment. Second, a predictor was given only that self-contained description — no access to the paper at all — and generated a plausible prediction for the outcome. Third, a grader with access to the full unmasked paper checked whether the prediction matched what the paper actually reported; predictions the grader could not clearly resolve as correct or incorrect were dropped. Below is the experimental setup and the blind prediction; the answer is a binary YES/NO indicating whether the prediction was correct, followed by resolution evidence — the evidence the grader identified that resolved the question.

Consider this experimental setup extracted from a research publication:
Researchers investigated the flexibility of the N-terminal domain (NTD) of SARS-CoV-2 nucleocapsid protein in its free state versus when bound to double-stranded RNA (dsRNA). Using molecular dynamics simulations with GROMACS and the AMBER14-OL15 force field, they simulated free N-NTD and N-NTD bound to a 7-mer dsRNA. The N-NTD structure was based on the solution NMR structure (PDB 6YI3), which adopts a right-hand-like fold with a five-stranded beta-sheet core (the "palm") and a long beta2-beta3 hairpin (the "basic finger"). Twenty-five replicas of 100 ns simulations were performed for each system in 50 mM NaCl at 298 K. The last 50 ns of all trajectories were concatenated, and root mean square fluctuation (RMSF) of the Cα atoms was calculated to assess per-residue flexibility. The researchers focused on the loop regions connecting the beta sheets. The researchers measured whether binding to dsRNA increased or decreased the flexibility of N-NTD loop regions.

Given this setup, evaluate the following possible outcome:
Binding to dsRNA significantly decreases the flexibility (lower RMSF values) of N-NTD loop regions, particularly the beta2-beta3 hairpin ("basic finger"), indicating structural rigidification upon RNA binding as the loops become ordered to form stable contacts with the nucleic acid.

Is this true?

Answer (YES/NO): NO